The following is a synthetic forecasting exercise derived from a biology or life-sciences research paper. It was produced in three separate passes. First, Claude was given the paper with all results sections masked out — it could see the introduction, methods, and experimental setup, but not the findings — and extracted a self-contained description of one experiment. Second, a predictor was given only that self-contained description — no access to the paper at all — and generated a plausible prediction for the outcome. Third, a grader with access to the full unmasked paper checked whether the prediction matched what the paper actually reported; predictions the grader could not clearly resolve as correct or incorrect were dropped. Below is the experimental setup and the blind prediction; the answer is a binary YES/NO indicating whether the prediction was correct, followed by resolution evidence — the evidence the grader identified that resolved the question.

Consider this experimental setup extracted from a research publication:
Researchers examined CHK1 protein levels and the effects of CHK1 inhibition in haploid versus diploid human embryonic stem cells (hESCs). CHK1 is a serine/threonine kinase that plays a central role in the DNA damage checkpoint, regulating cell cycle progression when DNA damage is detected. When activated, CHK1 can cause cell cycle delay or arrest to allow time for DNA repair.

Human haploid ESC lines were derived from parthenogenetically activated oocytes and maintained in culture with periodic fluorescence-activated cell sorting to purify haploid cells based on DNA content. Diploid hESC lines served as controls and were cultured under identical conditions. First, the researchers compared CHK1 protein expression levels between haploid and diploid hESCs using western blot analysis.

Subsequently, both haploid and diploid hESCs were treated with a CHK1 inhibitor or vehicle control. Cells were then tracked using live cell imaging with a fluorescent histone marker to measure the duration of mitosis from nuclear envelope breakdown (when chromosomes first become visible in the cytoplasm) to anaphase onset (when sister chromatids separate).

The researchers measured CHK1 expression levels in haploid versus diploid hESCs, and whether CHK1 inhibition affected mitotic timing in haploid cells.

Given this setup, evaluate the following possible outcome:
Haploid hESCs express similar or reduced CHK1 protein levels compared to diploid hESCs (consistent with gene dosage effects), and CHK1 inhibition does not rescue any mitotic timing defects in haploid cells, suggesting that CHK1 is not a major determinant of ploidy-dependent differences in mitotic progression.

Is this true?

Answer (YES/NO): NO